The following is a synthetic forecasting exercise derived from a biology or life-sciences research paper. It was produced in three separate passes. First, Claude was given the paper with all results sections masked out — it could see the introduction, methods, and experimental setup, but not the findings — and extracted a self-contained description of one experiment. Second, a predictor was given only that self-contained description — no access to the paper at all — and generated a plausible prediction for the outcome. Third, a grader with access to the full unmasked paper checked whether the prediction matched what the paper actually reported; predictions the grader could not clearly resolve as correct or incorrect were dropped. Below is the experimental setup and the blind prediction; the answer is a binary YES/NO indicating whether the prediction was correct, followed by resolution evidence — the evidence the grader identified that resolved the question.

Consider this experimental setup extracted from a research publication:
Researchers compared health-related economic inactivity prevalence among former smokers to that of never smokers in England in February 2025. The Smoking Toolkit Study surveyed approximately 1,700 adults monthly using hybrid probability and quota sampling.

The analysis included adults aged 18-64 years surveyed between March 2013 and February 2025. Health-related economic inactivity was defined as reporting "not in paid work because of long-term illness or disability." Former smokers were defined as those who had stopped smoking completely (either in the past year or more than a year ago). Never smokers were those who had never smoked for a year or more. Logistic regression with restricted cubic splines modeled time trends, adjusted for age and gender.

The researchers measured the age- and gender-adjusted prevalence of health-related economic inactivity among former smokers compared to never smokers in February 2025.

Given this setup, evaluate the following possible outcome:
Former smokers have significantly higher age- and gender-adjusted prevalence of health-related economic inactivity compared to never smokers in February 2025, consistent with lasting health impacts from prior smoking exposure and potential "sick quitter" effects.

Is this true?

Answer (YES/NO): YES